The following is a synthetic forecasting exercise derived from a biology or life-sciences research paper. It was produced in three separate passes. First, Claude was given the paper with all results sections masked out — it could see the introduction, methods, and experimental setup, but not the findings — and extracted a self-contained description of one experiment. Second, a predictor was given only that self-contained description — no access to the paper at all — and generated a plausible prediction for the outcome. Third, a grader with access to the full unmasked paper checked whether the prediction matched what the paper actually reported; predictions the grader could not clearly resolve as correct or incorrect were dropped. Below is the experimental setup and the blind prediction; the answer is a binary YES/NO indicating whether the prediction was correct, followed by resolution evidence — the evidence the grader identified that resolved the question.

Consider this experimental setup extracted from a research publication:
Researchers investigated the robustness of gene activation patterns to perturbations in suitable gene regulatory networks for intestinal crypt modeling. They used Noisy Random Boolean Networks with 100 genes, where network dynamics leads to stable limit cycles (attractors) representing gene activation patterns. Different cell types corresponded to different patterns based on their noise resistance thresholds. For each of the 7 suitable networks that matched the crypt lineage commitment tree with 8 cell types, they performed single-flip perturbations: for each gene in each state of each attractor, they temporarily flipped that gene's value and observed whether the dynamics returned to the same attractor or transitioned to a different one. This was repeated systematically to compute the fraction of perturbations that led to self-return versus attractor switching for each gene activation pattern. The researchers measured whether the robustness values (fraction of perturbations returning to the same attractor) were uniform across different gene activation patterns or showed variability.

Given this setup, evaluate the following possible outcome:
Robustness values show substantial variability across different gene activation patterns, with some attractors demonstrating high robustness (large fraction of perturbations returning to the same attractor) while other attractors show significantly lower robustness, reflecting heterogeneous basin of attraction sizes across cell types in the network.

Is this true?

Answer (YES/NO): YES